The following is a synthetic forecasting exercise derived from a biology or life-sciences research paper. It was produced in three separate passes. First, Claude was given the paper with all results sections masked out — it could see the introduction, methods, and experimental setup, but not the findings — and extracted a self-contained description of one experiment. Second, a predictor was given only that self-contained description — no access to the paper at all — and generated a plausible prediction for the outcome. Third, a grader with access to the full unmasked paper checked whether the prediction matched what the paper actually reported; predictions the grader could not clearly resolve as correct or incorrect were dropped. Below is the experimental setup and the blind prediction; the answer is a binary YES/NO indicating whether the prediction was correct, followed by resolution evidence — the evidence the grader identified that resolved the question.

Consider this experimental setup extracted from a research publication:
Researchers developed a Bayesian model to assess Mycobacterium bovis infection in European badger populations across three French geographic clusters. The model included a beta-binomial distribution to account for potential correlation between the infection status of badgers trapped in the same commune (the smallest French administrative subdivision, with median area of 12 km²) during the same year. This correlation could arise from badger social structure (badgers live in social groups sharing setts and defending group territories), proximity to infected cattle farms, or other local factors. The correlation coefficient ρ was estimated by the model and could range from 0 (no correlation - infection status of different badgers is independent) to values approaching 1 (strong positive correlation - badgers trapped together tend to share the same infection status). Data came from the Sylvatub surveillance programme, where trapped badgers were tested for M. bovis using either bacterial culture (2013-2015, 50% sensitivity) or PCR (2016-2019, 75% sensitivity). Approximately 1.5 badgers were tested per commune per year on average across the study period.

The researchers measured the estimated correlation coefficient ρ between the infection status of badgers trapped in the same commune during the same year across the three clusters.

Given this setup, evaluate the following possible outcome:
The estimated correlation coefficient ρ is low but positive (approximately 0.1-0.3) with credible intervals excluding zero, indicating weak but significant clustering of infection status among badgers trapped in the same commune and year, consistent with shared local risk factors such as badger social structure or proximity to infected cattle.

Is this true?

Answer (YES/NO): NO